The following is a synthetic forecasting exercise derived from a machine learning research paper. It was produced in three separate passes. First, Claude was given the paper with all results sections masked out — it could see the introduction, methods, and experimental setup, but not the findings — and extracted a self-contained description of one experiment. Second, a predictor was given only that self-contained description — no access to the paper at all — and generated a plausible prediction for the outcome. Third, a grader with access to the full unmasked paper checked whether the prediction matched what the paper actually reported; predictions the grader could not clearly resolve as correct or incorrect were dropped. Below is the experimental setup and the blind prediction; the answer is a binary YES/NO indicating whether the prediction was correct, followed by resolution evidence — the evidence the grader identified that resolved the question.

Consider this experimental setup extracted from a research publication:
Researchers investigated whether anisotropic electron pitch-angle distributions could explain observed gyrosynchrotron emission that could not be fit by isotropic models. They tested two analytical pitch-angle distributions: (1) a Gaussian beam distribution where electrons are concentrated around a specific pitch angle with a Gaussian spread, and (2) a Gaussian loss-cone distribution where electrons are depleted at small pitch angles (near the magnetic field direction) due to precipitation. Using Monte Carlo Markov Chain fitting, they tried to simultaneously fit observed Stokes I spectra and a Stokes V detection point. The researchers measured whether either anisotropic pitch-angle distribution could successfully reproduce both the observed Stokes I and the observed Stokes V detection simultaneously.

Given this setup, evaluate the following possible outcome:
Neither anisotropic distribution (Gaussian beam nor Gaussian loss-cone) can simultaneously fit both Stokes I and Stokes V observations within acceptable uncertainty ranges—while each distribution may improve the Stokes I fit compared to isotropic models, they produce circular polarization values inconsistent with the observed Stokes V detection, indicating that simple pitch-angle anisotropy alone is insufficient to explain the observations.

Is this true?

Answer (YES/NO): YES